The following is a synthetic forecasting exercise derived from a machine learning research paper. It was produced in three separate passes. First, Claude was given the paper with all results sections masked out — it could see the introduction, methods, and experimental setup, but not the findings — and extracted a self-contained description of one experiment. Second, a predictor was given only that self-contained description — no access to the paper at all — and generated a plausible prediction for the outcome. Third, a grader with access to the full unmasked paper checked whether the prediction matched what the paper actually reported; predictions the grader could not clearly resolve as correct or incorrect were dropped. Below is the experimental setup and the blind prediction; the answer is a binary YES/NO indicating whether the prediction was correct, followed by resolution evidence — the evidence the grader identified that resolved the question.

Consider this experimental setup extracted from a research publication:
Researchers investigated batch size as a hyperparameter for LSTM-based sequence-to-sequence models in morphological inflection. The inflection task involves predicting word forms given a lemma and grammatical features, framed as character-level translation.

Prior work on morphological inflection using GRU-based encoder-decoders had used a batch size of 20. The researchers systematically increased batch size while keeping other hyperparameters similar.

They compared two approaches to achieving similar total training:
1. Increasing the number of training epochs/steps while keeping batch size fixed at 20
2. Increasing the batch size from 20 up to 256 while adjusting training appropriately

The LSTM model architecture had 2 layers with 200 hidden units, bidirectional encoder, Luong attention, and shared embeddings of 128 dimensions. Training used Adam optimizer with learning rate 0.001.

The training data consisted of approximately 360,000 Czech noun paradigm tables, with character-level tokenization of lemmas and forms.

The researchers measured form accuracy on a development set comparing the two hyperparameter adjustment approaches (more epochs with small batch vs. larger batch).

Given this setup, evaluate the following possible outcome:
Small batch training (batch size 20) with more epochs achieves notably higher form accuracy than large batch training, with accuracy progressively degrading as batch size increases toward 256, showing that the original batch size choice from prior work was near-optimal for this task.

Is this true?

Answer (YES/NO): NO